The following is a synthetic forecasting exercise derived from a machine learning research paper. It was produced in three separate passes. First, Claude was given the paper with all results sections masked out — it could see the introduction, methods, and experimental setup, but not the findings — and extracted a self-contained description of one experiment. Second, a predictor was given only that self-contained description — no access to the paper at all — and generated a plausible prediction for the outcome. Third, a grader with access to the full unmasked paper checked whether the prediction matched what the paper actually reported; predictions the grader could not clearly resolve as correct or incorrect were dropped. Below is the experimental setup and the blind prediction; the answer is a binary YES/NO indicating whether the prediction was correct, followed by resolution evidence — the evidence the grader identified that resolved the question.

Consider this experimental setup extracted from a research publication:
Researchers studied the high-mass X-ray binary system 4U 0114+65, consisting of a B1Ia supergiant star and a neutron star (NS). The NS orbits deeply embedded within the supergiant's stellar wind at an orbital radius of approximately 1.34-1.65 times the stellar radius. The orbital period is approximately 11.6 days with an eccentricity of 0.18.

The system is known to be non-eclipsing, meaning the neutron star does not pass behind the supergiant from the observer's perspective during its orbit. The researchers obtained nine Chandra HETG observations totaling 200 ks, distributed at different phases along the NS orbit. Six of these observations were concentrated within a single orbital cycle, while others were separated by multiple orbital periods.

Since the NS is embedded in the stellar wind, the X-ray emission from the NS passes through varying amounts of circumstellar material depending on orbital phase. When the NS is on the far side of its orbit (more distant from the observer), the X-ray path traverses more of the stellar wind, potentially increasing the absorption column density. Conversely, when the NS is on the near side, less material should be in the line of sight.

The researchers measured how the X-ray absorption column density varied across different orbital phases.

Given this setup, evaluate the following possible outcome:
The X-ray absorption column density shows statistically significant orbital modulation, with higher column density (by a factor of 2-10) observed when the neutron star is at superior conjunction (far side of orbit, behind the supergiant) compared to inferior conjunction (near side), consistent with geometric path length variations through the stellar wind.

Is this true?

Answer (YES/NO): NO